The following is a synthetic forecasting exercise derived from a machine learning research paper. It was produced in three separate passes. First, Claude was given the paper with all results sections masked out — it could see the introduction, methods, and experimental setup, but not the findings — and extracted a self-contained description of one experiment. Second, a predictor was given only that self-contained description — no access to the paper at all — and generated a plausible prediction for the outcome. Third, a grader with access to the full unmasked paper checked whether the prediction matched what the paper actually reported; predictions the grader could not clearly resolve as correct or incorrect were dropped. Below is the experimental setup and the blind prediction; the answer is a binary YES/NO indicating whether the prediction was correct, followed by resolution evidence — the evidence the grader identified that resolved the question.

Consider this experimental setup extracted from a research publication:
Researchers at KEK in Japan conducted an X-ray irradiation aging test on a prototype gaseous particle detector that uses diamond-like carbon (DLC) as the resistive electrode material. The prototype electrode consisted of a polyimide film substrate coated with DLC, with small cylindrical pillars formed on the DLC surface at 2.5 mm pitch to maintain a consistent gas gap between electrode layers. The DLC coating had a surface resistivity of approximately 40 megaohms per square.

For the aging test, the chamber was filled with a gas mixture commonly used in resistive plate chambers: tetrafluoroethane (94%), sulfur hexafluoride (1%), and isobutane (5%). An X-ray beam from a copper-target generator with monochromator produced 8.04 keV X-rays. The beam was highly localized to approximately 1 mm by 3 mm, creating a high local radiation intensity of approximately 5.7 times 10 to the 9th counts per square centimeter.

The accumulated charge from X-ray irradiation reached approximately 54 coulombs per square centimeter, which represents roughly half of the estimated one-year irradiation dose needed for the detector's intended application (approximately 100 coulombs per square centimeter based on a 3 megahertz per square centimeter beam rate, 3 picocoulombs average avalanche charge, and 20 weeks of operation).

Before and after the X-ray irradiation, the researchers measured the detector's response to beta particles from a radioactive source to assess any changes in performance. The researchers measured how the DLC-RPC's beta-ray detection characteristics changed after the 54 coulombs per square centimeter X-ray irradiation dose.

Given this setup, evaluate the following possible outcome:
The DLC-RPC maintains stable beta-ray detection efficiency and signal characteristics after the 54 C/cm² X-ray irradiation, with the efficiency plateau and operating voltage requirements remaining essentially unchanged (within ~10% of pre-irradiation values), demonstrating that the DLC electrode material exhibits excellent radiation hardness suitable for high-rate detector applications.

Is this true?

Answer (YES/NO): NO